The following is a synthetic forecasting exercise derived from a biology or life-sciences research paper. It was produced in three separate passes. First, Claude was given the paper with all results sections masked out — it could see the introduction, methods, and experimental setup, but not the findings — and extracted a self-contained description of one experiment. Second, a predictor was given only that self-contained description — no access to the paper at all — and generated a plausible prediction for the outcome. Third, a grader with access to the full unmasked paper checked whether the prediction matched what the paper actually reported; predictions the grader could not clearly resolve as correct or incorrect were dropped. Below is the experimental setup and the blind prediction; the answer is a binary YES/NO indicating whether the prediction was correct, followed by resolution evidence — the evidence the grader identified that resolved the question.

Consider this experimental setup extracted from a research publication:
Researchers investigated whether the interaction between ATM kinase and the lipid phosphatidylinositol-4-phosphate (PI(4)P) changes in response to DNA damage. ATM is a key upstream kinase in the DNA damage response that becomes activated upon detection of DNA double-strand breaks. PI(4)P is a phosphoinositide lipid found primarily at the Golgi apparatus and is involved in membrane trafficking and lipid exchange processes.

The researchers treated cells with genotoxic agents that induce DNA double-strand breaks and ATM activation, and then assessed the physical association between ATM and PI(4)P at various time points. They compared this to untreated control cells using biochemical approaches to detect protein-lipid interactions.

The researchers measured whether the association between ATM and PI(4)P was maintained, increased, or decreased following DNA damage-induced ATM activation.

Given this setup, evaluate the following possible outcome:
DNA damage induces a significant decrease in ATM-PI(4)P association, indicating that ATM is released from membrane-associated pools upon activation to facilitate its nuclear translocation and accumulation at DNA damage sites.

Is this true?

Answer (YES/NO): YES